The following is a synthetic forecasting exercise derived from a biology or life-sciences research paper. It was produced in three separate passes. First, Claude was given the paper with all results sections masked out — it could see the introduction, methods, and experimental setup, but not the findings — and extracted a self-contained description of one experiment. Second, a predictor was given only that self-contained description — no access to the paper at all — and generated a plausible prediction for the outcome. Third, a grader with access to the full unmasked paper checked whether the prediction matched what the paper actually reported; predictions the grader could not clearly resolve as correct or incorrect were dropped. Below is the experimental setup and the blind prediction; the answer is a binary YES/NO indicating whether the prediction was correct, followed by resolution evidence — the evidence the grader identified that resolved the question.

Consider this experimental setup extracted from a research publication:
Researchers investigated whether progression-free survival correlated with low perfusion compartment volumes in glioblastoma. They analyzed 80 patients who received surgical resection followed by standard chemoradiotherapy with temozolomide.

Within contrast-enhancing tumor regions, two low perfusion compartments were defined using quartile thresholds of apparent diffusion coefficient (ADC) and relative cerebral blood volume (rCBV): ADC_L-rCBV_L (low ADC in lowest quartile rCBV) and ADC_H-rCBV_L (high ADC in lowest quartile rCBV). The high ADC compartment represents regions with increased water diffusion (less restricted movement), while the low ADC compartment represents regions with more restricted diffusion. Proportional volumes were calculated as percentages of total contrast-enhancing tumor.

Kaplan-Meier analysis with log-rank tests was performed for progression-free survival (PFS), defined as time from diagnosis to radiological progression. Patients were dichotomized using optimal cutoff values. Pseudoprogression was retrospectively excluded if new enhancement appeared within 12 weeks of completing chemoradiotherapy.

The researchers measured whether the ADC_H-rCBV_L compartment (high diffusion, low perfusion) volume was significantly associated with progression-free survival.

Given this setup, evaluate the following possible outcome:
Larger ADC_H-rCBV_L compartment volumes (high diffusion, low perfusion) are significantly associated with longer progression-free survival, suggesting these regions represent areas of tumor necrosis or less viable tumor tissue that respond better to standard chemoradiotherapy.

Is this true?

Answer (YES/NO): YES